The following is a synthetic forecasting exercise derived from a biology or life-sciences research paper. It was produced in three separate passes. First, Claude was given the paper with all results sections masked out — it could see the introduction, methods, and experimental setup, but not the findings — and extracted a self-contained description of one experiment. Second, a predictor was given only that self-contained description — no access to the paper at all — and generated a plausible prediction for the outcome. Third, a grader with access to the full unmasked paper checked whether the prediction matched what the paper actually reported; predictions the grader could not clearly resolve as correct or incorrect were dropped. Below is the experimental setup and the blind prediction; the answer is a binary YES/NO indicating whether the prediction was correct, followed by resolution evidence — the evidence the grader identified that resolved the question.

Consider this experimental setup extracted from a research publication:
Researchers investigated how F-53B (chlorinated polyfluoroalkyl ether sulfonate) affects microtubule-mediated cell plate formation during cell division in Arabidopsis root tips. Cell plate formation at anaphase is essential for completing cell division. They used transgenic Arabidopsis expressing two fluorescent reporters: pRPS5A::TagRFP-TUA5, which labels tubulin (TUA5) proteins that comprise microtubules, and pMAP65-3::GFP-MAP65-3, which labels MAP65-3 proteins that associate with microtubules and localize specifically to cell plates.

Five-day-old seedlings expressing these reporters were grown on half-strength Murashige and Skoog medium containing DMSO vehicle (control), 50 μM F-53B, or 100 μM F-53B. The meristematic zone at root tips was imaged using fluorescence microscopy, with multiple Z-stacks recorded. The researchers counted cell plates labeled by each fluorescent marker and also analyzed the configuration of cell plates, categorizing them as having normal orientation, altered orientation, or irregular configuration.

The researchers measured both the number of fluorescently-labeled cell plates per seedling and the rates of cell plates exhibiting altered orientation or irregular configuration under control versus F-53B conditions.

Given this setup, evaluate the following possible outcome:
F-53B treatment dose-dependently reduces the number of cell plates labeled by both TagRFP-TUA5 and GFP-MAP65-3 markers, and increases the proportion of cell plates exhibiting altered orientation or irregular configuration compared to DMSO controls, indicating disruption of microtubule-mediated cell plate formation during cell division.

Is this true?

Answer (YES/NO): YES